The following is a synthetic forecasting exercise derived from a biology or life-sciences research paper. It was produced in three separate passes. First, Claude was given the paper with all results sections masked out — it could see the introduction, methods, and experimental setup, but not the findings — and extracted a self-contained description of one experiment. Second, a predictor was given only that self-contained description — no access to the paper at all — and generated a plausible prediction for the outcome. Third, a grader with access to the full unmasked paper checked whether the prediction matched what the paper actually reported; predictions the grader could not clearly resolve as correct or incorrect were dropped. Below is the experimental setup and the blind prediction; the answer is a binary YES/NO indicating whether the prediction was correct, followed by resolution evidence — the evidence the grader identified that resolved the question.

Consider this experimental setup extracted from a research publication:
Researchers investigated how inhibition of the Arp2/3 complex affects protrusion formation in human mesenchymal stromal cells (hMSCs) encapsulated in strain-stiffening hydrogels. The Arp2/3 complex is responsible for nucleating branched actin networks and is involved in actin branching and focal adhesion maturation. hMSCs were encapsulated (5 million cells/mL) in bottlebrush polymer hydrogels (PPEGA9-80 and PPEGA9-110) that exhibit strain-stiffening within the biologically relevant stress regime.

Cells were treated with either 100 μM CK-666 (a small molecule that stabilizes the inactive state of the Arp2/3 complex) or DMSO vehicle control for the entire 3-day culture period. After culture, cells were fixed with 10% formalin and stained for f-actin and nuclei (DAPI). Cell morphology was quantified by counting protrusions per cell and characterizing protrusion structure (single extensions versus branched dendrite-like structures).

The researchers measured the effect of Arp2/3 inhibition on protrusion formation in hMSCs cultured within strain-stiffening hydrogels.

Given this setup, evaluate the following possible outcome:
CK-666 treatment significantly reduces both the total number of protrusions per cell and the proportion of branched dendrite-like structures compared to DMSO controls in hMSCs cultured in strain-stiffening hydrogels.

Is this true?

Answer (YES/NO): YES